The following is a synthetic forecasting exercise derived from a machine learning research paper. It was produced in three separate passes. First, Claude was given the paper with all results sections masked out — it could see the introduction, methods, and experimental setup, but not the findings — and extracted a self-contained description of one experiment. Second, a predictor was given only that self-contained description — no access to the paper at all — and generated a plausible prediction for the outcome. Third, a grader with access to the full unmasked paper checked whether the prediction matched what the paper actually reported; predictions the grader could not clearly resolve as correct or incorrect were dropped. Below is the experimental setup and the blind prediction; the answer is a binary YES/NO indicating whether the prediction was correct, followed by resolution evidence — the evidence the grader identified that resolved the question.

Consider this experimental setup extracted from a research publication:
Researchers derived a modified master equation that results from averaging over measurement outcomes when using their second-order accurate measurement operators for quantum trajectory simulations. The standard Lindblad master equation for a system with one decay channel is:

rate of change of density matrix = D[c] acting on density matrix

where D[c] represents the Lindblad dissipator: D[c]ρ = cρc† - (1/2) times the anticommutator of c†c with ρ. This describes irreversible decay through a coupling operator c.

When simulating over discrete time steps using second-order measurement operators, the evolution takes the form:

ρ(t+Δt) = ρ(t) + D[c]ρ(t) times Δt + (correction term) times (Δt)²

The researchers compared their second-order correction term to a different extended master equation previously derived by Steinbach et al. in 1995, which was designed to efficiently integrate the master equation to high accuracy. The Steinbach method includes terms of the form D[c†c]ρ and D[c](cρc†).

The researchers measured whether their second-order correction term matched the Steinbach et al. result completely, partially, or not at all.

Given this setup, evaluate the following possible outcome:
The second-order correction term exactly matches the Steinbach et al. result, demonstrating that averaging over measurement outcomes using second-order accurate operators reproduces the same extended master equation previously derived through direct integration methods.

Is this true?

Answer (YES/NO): NO